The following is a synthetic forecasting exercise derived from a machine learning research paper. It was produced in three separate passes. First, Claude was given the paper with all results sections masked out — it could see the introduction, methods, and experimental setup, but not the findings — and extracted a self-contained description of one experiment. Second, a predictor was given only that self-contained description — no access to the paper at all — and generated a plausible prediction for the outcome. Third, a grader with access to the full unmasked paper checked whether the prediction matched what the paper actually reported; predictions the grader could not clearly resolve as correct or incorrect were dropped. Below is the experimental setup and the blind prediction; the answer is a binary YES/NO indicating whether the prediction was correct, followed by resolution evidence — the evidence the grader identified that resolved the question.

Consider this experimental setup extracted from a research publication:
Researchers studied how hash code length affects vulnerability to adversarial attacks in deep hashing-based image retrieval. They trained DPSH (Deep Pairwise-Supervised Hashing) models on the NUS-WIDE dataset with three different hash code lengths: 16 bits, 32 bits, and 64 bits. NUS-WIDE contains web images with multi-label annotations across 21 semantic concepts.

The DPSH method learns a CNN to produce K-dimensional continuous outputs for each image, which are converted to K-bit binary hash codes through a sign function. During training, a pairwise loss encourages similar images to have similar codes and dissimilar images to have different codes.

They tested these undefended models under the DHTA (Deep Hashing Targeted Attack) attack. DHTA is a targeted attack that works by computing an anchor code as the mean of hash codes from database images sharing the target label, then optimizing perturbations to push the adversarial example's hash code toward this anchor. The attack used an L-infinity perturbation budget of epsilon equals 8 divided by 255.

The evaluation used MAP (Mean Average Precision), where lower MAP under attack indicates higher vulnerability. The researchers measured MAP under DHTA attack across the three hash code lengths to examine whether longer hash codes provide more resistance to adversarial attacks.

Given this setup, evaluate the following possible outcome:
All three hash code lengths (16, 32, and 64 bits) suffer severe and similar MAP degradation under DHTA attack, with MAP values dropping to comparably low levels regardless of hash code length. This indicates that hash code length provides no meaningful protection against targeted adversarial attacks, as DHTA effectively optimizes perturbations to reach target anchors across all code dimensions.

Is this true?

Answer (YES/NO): YES